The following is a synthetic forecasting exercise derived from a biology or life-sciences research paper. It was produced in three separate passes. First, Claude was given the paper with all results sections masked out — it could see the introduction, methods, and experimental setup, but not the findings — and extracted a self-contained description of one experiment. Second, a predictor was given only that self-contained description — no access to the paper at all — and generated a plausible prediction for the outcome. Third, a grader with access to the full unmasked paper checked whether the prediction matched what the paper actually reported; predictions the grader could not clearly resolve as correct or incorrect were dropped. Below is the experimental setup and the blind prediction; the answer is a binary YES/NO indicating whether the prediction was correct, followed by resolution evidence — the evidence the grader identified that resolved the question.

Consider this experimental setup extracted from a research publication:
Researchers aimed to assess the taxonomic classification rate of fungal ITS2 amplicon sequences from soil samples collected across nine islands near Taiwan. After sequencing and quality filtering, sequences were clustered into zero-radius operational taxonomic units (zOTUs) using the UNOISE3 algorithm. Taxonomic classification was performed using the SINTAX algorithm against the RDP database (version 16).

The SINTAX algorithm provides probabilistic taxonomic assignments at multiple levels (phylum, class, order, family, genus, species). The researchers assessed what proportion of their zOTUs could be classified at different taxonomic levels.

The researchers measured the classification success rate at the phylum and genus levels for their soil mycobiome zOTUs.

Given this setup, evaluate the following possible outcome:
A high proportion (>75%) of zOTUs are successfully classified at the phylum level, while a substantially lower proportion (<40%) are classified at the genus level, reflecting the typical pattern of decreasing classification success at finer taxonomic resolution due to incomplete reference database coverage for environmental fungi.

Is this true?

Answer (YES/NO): NO